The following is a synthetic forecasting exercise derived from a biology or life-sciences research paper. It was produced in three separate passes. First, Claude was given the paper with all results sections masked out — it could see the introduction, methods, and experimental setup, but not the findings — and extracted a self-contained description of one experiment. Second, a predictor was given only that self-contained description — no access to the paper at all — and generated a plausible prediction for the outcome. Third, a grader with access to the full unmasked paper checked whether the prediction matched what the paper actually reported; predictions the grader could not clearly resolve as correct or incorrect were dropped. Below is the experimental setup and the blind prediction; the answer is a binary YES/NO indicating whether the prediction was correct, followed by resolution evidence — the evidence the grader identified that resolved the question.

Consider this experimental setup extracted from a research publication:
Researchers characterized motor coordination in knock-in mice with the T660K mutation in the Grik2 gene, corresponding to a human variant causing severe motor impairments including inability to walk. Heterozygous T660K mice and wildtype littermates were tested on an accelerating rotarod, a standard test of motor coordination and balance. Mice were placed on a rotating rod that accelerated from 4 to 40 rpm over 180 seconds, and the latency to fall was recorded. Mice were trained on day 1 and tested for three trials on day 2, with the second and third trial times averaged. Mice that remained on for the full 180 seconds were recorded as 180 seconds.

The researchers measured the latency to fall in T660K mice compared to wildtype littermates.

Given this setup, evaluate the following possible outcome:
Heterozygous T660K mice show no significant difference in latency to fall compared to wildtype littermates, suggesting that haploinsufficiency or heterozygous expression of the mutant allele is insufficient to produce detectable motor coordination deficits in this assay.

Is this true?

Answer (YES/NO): NO